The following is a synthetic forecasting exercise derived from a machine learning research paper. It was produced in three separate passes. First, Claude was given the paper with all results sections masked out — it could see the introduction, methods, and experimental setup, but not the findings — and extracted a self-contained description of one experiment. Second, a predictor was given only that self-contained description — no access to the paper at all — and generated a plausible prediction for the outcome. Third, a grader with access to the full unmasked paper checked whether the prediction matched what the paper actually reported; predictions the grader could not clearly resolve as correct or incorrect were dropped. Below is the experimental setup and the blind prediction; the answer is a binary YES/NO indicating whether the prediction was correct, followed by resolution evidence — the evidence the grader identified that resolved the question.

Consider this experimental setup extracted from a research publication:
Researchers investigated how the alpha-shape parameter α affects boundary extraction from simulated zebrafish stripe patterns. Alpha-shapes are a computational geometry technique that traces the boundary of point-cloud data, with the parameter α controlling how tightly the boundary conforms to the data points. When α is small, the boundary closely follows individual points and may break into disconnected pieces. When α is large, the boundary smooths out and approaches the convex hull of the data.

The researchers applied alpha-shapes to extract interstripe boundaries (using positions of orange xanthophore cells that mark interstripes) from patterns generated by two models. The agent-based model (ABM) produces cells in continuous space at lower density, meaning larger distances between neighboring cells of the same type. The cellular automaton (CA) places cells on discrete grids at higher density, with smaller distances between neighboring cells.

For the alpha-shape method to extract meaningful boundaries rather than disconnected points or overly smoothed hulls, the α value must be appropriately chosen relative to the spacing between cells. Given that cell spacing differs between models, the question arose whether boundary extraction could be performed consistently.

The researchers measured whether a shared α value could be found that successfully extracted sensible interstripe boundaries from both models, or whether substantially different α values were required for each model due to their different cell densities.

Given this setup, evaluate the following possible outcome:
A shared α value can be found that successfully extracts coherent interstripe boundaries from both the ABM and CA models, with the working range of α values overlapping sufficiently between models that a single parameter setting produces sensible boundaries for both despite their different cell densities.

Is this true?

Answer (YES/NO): YES